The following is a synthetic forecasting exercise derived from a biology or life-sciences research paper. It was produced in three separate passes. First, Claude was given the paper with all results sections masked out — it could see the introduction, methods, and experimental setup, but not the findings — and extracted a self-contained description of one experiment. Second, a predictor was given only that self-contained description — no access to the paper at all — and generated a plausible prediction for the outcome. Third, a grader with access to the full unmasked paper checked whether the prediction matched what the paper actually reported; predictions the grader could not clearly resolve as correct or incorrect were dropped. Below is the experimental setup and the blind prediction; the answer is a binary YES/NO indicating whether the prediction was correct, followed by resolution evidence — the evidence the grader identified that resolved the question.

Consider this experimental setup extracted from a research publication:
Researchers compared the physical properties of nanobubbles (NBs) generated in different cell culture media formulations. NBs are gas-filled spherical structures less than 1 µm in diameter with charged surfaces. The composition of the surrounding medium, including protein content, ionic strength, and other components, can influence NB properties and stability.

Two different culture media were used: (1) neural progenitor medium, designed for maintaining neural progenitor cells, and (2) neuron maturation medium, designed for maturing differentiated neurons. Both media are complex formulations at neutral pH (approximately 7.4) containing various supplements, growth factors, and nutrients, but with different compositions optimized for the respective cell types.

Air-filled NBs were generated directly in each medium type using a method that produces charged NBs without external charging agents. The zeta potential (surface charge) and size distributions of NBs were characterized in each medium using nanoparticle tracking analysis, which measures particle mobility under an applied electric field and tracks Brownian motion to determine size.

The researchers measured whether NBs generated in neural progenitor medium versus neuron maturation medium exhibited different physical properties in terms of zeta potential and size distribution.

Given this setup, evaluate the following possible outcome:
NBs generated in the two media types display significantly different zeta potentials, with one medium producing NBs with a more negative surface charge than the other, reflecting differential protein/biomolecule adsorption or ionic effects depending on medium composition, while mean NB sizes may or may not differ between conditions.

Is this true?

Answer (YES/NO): NO